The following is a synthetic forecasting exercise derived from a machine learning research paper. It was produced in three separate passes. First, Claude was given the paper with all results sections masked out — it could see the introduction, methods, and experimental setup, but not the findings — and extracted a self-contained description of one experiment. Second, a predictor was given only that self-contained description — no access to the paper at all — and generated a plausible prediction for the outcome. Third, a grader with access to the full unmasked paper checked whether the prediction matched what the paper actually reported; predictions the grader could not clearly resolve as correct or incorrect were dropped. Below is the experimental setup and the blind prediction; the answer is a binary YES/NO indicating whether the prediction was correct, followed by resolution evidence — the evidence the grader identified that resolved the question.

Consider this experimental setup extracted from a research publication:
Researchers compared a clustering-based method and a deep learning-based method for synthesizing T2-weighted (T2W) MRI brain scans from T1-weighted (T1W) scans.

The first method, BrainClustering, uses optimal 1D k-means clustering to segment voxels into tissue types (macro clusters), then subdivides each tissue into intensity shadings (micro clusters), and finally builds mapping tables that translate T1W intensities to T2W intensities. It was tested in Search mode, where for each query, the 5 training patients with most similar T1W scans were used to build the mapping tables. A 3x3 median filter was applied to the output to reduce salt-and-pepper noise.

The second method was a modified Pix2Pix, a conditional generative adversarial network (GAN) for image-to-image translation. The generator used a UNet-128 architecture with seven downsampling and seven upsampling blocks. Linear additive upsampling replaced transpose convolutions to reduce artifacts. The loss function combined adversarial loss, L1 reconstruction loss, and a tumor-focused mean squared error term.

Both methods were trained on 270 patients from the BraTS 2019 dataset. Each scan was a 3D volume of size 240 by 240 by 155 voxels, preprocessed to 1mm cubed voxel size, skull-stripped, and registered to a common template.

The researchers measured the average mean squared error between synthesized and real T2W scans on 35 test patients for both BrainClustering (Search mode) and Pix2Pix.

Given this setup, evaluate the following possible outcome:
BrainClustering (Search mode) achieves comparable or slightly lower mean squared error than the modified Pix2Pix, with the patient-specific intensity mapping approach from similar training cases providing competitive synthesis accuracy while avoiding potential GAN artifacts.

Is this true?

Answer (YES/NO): YES